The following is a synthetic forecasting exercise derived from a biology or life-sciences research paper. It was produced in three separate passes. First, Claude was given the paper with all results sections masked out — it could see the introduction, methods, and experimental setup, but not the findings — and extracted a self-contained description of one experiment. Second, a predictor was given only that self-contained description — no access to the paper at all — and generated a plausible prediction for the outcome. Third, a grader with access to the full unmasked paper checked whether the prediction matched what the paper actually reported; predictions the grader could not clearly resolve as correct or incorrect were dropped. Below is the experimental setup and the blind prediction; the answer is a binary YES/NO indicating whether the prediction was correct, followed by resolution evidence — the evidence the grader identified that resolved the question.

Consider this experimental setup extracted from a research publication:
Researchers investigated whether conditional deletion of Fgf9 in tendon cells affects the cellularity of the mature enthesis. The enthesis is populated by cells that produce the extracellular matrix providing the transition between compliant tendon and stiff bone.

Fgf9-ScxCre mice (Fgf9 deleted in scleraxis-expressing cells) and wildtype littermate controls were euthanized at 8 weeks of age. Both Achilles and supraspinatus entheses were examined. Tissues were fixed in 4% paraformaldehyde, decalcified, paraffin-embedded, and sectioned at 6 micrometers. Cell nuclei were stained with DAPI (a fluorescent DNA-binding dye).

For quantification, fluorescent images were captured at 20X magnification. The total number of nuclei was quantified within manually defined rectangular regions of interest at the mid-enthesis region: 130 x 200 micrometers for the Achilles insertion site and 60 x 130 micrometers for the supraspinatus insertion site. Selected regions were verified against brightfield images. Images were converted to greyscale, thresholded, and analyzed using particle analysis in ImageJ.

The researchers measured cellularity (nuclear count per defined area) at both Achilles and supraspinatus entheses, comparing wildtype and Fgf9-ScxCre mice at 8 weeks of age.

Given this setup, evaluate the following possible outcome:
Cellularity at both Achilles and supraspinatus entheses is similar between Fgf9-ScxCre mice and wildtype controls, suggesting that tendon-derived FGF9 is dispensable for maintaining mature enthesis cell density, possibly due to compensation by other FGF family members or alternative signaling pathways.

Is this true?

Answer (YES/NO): NO